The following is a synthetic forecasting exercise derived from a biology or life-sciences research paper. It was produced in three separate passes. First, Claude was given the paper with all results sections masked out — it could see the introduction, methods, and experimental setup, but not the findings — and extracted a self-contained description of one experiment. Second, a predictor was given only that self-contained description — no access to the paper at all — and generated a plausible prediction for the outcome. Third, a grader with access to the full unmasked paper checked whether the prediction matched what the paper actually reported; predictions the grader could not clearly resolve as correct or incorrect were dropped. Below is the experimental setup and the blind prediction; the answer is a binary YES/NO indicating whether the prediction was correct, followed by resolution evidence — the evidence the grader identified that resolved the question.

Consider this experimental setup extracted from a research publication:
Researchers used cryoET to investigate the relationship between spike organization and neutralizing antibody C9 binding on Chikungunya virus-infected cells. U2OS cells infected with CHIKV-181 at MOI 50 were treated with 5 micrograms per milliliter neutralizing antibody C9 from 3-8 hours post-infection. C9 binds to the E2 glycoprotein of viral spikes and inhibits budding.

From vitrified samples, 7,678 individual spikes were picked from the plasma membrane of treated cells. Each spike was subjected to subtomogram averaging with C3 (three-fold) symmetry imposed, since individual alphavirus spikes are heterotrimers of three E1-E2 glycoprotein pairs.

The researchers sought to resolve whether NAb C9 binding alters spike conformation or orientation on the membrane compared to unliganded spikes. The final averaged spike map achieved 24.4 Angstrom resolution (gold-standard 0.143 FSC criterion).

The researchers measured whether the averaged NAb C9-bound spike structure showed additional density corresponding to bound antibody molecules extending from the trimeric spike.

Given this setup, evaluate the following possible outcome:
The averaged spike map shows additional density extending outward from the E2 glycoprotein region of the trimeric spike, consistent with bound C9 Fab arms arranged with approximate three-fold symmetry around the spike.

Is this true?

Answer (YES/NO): NO